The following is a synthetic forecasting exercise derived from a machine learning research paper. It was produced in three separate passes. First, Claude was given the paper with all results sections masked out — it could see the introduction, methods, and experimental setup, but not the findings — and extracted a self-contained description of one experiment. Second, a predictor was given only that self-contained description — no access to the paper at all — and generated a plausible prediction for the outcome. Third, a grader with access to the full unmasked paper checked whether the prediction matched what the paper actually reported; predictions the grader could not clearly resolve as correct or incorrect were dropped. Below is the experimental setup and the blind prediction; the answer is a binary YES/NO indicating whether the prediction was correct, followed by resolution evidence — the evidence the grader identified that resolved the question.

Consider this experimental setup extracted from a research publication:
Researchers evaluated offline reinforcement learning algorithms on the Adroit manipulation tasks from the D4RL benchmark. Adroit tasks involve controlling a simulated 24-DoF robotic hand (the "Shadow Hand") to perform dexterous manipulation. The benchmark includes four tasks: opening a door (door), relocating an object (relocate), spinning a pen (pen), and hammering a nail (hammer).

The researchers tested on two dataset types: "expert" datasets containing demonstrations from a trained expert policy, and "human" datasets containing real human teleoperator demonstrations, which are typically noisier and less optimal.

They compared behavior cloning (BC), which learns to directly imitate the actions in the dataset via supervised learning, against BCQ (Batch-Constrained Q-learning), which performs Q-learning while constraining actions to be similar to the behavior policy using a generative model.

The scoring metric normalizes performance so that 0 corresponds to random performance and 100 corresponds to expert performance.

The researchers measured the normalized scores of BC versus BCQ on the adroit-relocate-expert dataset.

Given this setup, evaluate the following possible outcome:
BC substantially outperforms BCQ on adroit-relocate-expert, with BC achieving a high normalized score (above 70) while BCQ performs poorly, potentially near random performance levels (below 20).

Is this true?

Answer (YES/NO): NO